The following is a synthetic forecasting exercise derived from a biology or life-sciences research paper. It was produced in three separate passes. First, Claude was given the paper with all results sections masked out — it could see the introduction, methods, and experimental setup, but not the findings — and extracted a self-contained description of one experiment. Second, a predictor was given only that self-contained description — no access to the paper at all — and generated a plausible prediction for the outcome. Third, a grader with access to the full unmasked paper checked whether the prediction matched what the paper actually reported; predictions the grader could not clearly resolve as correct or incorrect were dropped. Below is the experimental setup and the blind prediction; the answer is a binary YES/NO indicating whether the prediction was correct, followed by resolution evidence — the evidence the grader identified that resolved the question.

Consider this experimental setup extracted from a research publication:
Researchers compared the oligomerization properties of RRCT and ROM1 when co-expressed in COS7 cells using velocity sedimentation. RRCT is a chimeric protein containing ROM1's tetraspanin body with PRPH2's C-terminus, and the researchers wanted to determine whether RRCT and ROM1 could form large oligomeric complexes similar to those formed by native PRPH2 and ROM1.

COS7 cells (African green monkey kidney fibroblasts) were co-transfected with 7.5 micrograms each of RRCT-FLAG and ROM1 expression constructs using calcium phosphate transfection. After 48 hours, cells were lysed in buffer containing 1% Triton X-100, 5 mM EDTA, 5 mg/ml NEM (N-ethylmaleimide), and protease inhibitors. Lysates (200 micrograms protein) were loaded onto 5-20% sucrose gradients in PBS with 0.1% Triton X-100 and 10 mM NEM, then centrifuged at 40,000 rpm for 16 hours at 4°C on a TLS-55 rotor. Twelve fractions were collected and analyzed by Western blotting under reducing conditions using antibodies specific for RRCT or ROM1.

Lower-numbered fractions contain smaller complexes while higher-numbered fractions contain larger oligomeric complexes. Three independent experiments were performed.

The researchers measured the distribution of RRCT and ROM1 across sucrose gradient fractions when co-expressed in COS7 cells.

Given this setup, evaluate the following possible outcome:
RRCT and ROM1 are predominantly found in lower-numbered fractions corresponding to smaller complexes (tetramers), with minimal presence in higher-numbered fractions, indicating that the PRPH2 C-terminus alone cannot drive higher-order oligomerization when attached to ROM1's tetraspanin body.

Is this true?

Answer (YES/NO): NO